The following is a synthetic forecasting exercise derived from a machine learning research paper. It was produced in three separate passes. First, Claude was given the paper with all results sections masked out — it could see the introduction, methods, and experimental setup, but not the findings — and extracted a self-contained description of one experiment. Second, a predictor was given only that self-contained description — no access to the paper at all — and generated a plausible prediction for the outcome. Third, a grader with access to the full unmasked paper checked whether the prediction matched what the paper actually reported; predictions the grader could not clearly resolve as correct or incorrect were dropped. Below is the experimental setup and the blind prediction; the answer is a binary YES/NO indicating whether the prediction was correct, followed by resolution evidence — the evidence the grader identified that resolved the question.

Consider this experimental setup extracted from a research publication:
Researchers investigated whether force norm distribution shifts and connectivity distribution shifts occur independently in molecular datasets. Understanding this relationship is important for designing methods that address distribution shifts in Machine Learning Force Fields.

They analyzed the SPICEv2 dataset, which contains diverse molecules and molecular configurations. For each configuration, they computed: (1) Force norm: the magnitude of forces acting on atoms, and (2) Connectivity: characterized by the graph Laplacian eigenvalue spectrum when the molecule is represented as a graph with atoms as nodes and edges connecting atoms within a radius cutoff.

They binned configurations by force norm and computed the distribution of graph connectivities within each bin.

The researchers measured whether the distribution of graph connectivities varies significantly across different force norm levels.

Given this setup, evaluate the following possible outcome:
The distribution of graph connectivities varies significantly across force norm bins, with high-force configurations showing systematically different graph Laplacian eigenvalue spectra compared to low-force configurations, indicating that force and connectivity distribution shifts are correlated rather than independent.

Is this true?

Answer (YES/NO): NO